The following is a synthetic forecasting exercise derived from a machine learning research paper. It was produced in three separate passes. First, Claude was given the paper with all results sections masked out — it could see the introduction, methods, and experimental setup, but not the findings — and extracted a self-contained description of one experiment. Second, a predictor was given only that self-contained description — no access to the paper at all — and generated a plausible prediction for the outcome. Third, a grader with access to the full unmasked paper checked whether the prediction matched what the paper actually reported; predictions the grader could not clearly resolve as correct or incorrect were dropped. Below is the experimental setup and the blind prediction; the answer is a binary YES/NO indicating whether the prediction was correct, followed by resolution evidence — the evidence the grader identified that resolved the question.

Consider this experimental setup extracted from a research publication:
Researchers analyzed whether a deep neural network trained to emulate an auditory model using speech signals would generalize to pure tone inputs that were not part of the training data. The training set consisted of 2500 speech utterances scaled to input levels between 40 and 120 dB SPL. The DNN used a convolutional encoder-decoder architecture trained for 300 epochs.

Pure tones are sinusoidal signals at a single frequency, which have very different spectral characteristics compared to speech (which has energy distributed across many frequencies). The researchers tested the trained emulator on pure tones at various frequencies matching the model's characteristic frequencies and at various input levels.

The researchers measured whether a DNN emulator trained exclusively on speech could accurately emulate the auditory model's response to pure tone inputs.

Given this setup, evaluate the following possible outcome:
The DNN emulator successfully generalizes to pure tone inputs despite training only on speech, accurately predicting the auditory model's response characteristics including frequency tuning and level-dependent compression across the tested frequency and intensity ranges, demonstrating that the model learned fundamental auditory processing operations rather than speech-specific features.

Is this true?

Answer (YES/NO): NO